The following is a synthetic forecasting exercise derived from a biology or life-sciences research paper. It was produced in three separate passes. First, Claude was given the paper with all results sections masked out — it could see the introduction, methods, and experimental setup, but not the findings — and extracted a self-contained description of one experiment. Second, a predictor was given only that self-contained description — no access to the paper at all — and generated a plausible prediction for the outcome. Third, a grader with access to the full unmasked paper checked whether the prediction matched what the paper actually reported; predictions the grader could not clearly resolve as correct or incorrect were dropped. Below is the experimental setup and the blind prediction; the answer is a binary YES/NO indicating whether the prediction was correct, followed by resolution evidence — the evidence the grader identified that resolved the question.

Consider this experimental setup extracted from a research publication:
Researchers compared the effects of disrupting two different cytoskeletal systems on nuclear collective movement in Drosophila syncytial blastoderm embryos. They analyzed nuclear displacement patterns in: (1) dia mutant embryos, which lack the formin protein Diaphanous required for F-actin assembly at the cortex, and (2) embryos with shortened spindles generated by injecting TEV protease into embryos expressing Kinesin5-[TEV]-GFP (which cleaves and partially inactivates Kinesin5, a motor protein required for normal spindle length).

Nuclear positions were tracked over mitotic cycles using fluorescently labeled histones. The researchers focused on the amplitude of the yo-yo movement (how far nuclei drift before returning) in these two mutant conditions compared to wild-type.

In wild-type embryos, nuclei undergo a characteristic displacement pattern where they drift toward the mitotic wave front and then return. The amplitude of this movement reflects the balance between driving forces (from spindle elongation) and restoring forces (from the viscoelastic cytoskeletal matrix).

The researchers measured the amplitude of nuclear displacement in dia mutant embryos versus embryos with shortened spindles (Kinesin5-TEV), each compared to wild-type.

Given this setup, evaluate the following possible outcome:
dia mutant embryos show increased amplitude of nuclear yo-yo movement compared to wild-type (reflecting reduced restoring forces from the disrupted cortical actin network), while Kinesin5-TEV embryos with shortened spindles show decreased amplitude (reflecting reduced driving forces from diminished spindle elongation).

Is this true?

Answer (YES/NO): NO